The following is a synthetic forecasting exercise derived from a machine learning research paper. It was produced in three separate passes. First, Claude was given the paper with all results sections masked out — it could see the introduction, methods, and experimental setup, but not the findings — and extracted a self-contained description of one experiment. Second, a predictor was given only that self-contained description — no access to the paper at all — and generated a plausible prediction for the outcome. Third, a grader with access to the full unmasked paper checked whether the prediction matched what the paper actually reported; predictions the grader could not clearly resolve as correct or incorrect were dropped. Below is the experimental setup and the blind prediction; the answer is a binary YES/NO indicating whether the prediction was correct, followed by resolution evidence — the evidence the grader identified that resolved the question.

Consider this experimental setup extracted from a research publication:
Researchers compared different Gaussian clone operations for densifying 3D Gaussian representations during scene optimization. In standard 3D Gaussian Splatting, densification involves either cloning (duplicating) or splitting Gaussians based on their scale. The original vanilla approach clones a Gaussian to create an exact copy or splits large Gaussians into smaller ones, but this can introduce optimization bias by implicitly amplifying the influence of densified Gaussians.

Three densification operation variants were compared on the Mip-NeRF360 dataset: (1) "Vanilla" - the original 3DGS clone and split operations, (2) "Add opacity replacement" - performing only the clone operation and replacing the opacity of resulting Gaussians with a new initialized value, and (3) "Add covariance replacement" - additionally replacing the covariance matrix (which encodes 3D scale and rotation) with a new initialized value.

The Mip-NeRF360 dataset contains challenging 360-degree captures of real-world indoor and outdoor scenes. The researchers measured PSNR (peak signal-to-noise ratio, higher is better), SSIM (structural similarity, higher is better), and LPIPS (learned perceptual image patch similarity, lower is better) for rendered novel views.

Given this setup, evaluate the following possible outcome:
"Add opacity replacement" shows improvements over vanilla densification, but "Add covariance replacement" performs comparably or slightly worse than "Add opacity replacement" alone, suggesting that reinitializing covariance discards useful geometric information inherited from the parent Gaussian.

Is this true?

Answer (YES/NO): YES